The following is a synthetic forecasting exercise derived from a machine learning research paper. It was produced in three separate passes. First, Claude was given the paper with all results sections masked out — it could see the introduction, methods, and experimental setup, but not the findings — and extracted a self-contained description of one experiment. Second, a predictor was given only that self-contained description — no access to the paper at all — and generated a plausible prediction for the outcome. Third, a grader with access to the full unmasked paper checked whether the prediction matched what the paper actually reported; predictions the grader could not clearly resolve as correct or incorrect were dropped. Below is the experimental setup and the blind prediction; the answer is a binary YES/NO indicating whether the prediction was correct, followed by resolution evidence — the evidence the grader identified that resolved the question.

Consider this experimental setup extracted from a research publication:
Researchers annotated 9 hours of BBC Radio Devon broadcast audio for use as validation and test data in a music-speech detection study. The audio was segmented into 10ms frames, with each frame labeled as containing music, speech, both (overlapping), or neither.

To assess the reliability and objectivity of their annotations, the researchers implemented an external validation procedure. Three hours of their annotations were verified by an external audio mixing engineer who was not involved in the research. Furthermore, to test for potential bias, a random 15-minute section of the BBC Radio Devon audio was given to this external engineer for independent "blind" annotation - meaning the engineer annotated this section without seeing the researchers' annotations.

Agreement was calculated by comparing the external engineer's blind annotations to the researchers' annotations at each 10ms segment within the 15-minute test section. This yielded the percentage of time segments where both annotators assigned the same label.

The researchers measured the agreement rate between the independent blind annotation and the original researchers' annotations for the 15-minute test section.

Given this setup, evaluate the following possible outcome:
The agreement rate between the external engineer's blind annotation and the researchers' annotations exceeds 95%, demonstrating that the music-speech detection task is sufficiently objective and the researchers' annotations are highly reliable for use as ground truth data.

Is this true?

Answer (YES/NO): YES